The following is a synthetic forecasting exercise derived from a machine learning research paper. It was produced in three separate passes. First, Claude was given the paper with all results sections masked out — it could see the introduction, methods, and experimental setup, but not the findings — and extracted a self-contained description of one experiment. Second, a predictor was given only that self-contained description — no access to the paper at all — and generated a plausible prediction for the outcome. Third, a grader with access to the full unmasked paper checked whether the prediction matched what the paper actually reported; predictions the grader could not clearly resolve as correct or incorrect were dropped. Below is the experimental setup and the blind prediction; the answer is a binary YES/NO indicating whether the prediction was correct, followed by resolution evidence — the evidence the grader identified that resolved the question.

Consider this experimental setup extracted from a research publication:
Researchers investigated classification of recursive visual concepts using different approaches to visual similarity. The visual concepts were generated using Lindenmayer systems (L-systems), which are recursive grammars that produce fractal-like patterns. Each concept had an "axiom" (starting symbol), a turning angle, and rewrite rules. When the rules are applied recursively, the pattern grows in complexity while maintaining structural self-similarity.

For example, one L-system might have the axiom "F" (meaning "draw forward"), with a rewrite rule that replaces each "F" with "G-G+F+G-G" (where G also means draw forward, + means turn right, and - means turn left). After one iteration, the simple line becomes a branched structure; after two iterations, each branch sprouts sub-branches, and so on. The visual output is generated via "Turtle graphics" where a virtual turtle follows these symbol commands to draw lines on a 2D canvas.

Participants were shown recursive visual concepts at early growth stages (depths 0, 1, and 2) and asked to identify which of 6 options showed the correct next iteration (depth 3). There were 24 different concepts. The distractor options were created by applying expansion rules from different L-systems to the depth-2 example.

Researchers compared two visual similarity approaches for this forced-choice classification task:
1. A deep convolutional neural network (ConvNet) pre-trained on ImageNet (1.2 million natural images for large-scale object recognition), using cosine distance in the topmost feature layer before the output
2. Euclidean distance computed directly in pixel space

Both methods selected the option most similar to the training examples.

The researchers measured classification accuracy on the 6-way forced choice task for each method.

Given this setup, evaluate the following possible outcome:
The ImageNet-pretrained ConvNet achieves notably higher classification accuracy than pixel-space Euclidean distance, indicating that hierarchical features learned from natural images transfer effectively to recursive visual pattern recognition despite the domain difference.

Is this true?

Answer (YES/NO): NO